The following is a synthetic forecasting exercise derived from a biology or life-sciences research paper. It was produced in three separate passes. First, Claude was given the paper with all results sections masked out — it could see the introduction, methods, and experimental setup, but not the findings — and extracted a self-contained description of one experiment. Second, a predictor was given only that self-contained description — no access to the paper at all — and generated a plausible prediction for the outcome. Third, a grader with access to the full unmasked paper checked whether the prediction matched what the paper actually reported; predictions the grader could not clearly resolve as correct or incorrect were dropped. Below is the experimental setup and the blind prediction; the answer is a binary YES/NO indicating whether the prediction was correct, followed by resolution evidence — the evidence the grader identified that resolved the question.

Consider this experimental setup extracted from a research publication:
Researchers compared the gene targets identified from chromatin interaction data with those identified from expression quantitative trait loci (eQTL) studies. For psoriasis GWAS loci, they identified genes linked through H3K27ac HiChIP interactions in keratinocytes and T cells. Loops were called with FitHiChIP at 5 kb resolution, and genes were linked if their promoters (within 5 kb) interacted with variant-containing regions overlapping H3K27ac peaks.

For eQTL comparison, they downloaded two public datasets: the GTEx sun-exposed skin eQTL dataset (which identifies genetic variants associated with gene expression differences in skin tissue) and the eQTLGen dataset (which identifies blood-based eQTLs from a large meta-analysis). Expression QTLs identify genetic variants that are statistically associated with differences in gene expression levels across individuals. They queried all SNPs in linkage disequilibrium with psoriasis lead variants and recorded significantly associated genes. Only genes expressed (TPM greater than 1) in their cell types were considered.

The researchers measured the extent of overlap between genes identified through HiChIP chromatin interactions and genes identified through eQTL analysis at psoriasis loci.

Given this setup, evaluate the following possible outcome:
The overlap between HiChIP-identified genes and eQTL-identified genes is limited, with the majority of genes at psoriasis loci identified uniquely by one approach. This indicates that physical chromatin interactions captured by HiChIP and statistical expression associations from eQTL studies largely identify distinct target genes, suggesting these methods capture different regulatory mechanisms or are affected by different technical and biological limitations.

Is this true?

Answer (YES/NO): NO